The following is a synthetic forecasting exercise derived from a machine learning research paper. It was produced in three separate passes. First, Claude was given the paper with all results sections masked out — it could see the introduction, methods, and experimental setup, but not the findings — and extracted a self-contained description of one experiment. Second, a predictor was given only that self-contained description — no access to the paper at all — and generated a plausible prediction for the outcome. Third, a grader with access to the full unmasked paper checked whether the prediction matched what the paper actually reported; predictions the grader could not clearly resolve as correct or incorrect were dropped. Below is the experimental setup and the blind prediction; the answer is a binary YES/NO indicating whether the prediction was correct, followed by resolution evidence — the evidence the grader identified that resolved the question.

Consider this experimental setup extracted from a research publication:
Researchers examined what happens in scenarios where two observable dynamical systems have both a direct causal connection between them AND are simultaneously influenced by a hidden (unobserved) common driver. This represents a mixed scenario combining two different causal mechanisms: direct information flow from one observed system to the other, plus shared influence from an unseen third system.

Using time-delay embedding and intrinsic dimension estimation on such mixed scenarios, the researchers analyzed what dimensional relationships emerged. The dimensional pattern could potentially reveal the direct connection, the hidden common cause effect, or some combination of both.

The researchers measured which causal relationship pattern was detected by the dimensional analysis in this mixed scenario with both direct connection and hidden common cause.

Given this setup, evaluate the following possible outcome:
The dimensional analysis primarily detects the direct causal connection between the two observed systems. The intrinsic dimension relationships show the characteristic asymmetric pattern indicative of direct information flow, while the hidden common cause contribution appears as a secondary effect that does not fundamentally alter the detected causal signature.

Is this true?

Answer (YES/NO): NO